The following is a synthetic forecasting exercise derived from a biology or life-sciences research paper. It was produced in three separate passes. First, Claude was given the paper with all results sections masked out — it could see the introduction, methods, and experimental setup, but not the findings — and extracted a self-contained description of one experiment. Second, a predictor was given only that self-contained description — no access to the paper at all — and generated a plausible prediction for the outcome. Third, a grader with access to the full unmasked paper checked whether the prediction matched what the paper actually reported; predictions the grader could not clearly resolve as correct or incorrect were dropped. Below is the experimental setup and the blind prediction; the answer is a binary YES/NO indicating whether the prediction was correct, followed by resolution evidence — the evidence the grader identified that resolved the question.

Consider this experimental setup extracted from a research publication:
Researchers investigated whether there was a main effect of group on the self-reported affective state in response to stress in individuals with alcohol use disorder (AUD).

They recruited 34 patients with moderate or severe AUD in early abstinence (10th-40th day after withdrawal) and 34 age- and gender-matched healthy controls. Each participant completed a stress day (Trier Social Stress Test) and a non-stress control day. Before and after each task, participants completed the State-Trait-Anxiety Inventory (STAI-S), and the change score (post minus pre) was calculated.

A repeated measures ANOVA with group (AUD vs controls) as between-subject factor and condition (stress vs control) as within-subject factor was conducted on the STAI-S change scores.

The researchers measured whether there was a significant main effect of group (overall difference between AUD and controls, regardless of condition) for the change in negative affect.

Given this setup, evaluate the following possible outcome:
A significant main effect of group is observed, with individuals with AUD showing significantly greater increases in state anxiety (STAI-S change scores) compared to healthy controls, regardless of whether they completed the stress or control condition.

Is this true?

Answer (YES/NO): NO